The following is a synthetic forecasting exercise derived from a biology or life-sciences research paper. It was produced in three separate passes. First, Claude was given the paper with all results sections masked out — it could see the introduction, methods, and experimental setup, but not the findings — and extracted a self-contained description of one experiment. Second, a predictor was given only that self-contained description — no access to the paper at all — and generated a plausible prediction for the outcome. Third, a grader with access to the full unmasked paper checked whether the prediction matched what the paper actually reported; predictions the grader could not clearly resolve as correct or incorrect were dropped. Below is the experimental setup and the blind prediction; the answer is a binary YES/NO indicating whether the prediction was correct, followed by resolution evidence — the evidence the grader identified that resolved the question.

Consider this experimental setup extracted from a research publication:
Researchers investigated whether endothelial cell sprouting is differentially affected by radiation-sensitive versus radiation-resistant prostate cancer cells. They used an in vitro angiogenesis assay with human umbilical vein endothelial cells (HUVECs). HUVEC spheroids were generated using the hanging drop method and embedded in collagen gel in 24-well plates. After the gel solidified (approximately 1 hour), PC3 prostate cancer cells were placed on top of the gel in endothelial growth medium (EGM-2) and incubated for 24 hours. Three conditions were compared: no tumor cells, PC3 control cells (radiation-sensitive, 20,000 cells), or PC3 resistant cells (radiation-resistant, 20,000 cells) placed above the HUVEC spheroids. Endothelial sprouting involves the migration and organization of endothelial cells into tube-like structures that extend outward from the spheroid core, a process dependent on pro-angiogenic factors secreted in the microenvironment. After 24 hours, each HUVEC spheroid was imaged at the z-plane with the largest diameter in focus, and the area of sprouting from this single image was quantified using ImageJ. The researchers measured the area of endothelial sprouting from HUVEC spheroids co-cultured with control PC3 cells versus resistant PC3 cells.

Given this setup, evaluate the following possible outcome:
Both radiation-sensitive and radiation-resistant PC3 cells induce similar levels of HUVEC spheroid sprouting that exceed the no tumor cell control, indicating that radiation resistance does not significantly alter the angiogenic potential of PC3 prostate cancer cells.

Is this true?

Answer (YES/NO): NO